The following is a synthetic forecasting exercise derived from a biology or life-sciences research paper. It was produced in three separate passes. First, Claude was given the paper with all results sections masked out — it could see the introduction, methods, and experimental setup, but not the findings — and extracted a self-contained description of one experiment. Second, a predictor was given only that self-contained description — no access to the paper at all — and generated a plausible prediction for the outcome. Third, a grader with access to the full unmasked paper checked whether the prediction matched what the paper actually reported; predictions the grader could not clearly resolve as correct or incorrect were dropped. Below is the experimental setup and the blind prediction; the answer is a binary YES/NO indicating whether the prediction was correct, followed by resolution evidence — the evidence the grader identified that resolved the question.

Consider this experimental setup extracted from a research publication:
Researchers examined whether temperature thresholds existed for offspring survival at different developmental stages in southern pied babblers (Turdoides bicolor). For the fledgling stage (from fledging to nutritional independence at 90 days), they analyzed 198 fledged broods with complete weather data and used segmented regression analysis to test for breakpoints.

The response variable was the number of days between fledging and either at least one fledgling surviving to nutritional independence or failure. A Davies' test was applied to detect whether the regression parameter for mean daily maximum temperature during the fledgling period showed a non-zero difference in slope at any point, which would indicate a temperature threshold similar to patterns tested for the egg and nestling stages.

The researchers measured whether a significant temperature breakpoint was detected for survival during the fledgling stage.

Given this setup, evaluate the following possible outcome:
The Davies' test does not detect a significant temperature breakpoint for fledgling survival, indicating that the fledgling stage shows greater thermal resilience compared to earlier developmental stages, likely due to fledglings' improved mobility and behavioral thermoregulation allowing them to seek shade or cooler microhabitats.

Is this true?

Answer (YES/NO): NO